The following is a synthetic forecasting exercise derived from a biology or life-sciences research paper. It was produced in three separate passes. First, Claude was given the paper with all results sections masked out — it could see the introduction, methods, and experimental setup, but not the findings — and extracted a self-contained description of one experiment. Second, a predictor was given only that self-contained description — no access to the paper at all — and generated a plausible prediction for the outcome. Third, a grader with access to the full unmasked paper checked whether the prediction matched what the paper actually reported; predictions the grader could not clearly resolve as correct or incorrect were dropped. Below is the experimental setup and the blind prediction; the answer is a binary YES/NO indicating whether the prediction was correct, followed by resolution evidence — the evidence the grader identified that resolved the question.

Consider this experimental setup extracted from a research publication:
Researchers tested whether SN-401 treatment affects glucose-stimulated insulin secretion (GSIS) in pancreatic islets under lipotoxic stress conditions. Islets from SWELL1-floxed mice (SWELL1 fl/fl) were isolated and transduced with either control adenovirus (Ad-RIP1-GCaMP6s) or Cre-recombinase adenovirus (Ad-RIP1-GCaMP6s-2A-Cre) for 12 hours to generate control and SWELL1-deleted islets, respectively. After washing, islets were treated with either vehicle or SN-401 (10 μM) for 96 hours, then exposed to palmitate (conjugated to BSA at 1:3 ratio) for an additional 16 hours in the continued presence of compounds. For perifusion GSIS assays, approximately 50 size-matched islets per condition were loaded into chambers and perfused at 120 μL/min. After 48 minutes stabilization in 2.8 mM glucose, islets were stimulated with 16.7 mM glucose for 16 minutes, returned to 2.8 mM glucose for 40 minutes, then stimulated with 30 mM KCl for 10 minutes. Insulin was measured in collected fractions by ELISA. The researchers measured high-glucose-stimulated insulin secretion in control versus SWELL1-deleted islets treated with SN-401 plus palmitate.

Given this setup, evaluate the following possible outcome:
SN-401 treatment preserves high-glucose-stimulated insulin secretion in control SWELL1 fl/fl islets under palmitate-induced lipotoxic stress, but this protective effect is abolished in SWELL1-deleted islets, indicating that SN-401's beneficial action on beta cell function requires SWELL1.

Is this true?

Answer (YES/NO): YES